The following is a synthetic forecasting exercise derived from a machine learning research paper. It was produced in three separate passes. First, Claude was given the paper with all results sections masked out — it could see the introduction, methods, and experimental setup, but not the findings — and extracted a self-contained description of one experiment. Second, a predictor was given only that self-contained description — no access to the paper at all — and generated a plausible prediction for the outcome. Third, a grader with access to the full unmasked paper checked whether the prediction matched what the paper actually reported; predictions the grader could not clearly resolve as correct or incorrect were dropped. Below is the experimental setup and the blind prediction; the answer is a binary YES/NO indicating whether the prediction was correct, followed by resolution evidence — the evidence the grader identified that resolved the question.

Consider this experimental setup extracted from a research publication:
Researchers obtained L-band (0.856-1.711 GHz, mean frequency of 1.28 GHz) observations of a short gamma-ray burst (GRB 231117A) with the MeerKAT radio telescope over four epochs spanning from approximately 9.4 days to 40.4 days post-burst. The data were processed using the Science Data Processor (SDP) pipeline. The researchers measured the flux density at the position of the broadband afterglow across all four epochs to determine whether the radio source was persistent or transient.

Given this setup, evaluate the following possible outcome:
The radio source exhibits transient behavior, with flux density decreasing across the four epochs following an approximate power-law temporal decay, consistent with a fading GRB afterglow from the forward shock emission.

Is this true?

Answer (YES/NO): YES